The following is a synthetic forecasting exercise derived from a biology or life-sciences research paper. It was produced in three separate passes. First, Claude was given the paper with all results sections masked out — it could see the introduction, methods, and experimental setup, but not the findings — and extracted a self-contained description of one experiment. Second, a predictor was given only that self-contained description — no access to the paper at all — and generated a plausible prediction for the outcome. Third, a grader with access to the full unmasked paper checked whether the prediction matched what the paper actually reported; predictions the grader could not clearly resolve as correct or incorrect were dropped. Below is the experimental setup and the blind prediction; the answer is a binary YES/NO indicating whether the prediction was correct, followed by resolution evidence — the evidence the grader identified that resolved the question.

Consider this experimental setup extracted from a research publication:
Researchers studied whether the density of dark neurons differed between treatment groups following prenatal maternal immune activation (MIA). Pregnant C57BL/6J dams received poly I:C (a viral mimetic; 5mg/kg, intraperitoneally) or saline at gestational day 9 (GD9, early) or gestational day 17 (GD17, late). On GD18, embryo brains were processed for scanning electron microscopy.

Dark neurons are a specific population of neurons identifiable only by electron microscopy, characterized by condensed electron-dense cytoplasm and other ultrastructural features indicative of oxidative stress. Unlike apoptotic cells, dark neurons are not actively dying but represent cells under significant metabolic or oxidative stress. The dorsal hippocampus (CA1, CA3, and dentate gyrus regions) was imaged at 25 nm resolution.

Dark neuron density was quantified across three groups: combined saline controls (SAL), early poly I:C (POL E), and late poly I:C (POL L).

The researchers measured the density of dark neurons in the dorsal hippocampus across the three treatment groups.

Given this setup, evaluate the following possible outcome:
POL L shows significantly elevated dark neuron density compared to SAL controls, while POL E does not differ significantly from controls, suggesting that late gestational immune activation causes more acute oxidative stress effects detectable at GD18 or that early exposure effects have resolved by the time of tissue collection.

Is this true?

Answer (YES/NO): NO